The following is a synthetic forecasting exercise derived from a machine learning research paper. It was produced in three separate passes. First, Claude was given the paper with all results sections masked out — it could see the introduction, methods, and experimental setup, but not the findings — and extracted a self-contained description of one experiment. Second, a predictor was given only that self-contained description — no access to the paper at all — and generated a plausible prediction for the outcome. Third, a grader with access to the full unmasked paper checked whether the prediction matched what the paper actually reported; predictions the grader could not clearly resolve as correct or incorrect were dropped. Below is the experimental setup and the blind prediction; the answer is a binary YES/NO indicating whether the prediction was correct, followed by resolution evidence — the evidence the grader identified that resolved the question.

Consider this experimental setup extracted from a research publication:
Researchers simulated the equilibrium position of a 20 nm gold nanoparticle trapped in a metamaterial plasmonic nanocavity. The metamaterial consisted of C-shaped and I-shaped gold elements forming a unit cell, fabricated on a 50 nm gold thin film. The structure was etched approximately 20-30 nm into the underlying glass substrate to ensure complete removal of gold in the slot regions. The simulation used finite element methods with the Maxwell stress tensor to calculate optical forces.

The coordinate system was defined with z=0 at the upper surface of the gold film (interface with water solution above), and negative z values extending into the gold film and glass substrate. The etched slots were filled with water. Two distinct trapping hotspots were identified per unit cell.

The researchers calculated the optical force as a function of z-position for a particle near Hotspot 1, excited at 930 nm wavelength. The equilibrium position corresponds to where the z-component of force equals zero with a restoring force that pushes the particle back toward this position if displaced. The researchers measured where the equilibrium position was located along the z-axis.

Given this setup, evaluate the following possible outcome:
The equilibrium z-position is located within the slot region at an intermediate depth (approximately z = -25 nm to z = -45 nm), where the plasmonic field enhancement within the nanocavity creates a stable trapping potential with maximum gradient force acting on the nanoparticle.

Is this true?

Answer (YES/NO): NO